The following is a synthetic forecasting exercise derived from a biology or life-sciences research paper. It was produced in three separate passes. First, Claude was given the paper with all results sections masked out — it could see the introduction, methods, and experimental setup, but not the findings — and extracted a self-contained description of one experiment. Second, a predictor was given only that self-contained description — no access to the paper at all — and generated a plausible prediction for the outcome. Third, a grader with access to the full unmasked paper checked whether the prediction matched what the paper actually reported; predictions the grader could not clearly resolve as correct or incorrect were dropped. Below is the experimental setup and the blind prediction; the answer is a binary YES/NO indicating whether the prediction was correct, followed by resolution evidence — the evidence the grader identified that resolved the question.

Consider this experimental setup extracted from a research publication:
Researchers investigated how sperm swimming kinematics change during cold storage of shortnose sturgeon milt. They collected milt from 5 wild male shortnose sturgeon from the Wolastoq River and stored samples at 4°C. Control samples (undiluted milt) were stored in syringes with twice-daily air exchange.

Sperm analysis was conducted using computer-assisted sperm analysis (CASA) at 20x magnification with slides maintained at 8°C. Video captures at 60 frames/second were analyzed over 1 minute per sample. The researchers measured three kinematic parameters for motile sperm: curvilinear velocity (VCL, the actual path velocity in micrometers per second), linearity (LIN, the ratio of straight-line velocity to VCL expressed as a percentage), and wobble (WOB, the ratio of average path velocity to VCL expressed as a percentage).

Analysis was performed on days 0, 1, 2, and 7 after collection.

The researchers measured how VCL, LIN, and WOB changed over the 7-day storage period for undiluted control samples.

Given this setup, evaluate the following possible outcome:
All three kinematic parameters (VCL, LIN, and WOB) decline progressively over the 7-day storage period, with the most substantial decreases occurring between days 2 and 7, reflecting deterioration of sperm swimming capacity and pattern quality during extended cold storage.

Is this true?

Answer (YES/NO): YES